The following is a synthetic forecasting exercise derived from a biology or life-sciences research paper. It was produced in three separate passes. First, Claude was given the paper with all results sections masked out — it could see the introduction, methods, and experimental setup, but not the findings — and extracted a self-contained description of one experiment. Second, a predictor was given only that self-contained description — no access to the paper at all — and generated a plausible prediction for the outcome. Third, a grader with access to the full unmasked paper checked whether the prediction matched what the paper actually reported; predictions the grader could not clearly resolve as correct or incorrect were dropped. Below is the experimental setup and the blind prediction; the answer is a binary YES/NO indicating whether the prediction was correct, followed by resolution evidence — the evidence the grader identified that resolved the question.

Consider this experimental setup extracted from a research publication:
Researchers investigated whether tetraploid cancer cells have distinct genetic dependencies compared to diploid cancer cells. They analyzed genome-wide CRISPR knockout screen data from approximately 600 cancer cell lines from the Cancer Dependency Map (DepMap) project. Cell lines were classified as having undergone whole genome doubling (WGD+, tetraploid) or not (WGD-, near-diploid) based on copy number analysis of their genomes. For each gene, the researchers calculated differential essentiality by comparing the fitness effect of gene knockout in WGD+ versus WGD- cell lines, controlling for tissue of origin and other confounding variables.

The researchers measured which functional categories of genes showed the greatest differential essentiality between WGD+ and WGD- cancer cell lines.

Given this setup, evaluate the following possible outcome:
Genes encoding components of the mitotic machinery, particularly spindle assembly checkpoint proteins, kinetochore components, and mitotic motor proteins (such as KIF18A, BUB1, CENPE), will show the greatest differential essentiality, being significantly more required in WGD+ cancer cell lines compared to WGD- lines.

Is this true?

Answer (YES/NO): YES